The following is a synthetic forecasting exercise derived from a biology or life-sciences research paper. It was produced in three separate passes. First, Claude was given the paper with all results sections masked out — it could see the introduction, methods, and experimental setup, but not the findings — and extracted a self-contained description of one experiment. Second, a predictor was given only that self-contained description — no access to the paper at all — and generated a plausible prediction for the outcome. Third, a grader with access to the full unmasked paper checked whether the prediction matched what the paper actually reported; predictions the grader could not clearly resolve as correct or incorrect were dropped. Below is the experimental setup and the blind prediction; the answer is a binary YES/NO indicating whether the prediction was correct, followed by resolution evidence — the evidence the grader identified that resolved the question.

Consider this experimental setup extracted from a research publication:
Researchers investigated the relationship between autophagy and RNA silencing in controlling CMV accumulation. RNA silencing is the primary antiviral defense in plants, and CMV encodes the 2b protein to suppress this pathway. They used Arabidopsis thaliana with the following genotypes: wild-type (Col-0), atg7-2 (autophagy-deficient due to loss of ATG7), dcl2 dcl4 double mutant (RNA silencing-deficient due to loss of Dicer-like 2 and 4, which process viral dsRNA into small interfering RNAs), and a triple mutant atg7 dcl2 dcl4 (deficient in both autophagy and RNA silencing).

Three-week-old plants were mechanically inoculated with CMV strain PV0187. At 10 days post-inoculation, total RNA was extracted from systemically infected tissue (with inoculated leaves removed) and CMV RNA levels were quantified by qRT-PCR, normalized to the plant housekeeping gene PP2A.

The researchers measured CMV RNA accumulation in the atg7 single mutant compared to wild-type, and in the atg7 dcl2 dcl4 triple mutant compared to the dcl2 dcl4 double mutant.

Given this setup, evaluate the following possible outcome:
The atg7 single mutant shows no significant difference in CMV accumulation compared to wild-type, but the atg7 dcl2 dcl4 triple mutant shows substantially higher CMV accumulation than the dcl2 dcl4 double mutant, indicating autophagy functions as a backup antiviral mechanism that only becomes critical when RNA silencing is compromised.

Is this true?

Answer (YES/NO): NO